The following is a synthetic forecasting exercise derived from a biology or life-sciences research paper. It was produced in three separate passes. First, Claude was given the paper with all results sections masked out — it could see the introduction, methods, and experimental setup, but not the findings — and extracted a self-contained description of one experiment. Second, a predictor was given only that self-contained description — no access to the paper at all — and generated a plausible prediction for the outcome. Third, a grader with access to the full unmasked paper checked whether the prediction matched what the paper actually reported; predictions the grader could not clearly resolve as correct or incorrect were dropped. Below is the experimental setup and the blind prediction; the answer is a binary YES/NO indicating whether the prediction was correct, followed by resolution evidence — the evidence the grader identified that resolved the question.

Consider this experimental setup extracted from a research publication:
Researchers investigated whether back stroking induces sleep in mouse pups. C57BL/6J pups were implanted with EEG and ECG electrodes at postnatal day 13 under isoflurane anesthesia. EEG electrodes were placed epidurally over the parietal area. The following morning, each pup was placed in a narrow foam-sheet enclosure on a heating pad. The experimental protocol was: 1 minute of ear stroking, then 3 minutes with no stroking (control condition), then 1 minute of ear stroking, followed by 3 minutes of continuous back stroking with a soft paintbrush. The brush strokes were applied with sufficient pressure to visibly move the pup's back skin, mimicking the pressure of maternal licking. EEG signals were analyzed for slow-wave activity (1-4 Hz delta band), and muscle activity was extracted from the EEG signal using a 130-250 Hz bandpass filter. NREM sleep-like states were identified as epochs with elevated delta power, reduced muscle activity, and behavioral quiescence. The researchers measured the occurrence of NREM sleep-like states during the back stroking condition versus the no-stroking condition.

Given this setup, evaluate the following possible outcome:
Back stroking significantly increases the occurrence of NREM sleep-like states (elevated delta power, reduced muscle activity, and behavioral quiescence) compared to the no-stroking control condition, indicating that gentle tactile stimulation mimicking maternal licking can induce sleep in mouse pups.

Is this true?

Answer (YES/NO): YES